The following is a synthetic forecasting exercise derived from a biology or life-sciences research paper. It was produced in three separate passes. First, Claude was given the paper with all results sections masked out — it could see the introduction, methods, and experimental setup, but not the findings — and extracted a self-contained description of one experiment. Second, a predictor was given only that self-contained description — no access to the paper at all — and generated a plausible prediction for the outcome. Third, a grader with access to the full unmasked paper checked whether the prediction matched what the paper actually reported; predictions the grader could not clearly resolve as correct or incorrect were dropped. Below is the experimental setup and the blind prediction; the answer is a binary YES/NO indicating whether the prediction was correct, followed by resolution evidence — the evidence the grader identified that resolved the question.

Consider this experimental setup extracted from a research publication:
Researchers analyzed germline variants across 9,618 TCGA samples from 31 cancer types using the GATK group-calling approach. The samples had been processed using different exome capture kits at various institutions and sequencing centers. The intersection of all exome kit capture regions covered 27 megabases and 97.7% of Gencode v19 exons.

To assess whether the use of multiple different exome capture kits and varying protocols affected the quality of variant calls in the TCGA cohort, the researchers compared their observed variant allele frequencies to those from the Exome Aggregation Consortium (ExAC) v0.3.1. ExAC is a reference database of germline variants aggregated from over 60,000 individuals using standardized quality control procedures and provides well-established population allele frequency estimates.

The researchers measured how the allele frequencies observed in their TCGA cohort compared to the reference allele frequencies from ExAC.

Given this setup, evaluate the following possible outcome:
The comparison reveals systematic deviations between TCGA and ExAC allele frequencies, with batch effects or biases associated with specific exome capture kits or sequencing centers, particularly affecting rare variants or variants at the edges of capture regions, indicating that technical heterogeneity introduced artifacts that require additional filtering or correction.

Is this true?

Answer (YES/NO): NO